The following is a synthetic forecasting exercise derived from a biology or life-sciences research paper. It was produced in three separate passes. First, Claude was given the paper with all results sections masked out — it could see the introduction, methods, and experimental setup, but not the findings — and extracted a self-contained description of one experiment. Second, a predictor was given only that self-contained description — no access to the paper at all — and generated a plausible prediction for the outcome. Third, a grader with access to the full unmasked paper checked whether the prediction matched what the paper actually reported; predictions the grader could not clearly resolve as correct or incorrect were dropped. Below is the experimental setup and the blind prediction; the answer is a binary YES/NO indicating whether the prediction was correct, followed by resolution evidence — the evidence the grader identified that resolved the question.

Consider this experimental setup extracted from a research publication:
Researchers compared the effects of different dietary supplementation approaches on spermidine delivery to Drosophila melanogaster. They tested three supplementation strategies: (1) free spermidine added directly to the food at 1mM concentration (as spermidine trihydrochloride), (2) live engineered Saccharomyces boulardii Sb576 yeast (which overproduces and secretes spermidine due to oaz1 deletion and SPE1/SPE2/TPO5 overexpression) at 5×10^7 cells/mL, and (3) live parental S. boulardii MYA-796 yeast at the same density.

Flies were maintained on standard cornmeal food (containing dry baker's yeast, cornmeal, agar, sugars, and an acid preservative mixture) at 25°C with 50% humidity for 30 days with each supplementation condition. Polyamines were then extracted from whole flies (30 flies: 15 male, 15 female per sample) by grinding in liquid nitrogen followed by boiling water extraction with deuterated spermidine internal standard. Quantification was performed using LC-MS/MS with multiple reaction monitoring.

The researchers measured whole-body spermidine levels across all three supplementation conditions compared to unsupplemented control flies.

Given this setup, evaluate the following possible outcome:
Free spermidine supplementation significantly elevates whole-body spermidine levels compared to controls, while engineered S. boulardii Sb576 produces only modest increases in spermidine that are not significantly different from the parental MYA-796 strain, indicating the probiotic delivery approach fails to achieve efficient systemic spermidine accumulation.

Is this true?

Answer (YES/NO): NO